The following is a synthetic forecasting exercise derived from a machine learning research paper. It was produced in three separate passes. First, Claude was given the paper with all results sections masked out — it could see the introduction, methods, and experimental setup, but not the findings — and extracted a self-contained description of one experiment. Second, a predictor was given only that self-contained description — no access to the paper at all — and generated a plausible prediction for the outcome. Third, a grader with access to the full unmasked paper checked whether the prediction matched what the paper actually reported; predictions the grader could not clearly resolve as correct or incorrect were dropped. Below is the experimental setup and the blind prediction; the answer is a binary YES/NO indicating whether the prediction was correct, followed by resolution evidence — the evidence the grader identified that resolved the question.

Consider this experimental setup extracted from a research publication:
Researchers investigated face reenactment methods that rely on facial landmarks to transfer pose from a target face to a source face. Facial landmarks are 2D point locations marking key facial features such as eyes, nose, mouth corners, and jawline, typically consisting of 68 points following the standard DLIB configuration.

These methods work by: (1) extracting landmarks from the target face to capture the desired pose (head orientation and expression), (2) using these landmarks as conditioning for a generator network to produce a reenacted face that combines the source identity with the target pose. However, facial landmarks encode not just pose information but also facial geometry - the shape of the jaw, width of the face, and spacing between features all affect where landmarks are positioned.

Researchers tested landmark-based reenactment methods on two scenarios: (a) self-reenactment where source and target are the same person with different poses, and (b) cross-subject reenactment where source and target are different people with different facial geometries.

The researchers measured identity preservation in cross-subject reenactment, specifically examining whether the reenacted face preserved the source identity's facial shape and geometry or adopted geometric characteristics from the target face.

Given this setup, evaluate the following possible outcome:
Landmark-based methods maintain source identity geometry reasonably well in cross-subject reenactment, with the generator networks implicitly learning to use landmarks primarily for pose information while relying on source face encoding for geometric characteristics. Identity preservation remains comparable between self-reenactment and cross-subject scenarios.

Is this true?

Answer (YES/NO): NO